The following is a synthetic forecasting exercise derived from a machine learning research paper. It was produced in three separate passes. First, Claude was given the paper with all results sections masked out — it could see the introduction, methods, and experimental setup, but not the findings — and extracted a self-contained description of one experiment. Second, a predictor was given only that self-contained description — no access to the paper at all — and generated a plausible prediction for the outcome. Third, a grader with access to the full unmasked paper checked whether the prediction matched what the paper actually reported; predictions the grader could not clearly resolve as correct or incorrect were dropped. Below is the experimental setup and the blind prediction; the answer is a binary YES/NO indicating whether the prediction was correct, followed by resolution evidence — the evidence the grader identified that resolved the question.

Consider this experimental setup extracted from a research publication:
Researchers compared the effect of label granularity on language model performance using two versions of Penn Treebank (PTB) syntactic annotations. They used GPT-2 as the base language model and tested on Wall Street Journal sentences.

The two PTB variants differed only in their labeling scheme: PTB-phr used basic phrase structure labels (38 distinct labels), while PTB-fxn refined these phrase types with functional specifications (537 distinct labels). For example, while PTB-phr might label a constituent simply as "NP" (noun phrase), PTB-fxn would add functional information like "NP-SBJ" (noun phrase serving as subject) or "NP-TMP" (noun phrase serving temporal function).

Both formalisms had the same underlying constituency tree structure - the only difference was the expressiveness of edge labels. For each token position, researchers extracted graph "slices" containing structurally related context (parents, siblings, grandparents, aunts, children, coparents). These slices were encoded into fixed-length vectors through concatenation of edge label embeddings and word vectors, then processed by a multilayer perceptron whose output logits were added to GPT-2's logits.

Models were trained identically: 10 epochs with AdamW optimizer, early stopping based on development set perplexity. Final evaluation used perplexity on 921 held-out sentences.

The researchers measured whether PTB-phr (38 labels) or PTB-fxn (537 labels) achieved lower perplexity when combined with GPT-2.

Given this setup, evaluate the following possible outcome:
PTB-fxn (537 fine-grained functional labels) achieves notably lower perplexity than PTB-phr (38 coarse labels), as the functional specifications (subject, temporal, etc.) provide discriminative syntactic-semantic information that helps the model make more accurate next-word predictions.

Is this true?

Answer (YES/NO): NO